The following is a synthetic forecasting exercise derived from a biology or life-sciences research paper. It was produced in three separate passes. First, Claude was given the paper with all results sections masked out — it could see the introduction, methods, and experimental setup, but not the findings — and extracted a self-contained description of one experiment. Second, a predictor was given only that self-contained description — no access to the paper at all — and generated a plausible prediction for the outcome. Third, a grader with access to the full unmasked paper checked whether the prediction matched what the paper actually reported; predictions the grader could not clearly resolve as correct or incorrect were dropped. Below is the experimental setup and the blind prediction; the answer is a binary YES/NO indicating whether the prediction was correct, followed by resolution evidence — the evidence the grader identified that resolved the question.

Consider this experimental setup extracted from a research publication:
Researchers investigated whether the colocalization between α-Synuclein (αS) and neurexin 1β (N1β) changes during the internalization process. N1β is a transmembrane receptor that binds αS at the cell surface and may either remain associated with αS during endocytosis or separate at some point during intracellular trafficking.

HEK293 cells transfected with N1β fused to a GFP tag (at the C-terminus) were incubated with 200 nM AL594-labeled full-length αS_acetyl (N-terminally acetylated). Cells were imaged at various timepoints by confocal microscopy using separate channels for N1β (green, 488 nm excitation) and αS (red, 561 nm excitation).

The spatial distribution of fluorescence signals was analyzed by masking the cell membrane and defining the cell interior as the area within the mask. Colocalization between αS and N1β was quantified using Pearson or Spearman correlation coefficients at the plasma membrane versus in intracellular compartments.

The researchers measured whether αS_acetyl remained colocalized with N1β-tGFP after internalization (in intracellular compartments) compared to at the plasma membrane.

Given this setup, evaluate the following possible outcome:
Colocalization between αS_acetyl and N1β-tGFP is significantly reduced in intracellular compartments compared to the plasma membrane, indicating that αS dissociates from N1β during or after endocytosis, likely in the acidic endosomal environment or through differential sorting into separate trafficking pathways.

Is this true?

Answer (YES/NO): NO